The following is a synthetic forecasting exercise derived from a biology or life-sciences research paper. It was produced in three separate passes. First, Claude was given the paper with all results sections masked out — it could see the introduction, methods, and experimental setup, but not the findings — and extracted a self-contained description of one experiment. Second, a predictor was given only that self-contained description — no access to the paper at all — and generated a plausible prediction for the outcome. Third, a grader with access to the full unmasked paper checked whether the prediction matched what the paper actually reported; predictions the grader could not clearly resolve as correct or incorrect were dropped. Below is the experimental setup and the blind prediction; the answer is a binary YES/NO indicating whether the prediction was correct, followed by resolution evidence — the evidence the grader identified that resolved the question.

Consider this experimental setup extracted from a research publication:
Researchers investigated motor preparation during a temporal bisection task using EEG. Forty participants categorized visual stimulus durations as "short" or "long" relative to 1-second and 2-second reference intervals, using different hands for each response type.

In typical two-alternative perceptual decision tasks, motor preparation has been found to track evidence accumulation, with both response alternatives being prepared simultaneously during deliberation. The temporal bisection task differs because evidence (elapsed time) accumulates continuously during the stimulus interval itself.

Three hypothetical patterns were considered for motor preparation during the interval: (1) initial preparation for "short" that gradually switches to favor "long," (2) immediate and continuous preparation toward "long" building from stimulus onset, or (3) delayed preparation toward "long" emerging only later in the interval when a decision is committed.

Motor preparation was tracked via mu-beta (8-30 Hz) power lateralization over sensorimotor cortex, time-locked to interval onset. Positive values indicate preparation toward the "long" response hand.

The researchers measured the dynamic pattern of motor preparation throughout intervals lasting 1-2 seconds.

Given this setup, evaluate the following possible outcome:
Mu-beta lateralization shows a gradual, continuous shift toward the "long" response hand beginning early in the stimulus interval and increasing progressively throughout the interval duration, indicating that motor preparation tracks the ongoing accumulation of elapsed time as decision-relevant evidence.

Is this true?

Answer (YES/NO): NO